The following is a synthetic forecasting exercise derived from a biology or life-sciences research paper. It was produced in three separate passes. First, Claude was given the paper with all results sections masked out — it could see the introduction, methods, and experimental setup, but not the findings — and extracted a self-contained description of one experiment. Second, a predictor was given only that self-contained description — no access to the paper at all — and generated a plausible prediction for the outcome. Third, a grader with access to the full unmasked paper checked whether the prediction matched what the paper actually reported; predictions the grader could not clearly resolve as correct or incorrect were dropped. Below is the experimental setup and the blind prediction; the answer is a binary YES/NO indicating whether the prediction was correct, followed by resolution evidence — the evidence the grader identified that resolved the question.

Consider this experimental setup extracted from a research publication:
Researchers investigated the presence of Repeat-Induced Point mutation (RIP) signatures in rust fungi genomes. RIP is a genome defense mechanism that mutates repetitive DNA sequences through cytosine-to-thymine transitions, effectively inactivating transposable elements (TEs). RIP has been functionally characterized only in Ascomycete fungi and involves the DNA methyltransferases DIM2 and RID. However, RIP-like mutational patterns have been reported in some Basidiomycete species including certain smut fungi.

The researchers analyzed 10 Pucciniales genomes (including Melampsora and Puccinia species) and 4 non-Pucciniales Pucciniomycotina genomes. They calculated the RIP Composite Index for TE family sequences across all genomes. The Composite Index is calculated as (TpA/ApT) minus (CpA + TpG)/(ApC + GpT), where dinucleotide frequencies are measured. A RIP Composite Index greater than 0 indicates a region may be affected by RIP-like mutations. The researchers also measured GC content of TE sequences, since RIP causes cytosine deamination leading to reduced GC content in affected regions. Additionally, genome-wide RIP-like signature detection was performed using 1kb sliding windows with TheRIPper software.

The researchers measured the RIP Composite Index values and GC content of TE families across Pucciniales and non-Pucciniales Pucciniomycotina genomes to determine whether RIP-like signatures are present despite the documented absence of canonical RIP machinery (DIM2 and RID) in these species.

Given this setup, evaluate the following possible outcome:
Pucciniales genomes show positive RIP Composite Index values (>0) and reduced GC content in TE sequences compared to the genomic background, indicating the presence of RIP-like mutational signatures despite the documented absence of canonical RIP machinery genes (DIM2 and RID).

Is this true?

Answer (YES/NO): NO